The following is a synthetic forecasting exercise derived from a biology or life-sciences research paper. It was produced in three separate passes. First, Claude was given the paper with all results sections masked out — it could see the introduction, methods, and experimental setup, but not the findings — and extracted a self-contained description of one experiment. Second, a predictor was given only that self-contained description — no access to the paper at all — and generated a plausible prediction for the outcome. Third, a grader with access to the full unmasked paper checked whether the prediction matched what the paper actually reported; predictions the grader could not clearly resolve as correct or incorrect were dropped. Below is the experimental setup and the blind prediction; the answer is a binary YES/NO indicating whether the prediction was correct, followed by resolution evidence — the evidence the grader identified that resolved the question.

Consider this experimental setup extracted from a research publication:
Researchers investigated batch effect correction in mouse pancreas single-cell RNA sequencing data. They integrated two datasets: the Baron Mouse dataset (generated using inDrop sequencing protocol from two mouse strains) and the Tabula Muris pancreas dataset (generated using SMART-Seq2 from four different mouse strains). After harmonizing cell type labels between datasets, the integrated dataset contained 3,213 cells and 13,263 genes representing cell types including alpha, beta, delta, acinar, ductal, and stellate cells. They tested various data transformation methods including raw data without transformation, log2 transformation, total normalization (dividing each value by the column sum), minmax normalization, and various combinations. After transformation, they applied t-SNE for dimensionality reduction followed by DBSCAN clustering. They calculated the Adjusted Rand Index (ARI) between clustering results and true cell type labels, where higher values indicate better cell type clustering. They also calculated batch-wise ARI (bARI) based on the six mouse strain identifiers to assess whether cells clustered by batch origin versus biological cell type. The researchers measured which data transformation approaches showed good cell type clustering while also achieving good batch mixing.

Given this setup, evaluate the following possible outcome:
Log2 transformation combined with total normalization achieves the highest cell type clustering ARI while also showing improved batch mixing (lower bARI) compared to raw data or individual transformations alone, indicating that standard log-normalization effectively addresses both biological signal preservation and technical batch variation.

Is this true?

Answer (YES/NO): NO